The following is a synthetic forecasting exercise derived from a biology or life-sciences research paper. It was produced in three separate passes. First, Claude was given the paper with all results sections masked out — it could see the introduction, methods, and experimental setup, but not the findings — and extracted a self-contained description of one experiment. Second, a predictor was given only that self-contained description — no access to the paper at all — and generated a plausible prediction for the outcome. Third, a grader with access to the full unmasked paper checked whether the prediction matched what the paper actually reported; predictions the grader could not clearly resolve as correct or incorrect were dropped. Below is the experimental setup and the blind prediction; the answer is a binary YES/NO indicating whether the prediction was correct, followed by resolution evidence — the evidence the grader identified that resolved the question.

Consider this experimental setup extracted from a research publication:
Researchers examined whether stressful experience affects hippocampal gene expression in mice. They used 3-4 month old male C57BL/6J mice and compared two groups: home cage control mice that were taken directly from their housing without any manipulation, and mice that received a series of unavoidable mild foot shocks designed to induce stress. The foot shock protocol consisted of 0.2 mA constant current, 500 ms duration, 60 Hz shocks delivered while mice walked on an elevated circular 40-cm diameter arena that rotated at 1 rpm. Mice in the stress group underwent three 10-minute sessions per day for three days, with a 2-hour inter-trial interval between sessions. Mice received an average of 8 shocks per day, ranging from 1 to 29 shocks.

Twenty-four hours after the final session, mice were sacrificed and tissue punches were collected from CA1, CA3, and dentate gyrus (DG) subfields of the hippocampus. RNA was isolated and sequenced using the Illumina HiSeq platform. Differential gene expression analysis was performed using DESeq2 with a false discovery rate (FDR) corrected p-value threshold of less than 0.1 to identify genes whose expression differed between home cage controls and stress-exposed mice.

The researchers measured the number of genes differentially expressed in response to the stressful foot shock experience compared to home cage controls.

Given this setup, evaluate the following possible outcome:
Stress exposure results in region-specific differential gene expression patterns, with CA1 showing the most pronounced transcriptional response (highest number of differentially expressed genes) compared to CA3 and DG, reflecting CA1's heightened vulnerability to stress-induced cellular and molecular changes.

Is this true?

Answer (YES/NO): NO